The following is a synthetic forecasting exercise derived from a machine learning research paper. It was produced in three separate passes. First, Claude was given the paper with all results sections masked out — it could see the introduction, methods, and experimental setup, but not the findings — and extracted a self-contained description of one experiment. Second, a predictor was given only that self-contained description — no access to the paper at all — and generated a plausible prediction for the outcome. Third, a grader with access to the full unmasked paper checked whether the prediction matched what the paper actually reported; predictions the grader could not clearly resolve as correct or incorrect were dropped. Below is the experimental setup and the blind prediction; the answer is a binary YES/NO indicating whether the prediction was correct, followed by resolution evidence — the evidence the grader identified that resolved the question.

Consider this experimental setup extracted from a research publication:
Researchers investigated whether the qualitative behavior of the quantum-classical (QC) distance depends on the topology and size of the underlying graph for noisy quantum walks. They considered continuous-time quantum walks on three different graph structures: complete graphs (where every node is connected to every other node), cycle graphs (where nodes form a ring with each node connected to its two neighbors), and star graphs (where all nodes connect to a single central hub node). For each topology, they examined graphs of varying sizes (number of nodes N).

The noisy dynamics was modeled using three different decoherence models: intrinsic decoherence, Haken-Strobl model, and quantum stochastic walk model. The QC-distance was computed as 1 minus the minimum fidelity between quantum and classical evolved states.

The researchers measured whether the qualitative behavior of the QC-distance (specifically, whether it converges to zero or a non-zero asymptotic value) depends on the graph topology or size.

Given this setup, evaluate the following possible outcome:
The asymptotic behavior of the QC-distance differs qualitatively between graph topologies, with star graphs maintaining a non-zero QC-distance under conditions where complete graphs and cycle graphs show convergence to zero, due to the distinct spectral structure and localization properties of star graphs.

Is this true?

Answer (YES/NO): NO